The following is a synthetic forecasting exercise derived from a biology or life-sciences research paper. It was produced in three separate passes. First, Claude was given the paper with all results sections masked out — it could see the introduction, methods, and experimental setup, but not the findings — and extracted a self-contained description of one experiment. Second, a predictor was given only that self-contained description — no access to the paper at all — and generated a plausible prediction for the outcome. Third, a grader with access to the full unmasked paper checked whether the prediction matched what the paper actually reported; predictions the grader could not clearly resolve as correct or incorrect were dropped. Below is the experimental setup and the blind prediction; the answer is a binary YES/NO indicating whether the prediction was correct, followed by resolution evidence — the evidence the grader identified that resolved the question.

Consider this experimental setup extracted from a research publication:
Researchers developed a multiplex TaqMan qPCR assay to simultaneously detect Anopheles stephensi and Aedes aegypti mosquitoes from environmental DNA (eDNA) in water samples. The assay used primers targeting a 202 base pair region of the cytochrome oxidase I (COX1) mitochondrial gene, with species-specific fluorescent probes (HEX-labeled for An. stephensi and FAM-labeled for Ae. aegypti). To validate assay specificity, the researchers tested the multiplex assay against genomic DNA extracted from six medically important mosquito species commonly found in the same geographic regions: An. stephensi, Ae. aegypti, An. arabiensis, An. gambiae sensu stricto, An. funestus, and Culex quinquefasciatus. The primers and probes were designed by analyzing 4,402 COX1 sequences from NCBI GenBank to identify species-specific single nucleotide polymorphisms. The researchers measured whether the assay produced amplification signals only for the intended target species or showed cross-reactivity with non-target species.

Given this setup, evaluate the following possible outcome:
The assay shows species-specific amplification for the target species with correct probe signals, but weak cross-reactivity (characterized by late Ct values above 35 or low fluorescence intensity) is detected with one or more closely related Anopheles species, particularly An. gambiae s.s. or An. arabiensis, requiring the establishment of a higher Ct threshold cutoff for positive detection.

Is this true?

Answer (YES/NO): NO